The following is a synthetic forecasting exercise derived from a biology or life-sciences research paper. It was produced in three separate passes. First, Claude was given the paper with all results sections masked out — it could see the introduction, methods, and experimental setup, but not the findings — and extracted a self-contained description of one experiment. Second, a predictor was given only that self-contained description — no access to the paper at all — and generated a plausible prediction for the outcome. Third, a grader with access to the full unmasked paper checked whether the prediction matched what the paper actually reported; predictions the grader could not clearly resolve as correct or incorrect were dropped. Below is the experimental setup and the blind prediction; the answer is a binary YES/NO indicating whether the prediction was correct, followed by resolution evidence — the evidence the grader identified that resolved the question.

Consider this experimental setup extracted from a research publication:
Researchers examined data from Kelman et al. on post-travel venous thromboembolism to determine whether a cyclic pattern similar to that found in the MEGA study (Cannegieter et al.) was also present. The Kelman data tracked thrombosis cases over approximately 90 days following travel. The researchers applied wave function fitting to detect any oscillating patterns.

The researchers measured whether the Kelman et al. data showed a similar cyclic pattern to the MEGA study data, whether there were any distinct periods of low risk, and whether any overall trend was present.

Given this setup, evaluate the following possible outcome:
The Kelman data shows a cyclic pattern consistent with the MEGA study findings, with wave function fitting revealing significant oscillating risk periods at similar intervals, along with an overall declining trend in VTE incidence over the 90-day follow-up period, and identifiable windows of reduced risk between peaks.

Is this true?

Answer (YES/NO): NO